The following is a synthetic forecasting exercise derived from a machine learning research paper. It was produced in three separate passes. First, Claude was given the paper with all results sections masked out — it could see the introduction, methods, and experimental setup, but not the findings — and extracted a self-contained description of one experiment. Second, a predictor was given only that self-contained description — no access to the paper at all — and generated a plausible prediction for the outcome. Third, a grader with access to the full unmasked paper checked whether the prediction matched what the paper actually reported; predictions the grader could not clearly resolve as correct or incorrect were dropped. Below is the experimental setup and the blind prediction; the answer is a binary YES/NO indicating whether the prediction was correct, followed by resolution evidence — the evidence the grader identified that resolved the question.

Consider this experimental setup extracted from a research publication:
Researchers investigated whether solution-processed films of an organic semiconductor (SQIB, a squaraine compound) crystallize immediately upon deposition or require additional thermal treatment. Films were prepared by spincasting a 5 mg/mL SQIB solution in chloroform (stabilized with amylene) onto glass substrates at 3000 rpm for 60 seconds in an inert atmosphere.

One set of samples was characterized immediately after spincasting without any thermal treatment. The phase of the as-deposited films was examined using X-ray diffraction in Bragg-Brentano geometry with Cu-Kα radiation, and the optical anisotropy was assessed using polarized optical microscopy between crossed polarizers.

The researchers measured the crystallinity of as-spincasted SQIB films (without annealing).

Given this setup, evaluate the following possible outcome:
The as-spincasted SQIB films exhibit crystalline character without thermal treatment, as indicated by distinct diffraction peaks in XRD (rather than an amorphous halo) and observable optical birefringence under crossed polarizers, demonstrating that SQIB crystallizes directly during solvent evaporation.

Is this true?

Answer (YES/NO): NO